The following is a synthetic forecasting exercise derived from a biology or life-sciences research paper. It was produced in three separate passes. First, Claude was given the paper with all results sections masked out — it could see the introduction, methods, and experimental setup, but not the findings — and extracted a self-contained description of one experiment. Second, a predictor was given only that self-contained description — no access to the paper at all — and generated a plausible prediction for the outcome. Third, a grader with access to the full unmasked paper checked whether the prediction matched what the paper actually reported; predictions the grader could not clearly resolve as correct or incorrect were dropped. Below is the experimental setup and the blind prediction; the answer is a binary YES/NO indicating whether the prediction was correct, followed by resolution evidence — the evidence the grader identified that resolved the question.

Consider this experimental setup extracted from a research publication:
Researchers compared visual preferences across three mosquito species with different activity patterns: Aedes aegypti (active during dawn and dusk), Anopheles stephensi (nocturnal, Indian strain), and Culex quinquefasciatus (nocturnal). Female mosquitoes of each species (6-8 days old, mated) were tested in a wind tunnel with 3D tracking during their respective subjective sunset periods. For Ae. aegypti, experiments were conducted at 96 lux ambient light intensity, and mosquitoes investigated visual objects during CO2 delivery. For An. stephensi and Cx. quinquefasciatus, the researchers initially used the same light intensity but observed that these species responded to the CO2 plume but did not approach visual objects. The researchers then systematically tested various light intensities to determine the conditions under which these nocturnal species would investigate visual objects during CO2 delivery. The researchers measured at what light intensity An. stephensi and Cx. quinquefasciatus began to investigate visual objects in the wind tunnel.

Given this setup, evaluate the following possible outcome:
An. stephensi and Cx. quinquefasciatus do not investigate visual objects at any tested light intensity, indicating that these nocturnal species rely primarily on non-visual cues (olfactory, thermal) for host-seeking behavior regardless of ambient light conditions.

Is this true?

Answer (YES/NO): NO